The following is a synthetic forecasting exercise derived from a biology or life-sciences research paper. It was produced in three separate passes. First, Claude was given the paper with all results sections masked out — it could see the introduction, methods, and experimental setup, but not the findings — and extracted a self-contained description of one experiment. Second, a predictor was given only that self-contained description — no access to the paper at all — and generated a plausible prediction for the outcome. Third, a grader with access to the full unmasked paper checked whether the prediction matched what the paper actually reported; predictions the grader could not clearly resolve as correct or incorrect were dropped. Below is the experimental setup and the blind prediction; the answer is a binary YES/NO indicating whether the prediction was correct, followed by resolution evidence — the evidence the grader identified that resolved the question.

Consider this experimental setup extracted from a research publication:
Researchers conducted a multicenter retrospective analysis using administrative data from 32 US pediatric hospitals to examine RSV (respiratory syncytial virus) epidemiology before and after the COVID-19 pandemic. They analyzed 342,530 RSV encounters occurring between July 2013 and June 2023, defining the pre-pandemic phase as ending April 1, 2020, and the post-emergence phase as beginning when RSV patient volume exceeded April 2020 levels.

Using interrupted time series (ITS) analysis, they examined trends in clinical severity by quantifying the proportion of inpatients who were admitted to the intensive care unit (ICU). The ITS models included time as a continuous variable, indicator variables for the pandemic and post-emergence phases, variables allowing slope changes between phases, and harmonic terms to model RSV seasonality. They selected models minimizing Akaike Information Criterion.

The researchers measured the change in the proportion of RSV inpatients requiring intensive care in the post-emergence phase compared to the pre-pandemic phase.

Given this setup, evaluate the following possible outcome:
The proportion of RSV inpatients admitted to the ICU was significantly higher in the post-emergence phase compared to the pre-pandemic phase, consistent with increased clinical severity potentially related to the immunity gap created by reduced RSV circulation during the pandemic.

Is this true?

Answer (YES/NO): NO